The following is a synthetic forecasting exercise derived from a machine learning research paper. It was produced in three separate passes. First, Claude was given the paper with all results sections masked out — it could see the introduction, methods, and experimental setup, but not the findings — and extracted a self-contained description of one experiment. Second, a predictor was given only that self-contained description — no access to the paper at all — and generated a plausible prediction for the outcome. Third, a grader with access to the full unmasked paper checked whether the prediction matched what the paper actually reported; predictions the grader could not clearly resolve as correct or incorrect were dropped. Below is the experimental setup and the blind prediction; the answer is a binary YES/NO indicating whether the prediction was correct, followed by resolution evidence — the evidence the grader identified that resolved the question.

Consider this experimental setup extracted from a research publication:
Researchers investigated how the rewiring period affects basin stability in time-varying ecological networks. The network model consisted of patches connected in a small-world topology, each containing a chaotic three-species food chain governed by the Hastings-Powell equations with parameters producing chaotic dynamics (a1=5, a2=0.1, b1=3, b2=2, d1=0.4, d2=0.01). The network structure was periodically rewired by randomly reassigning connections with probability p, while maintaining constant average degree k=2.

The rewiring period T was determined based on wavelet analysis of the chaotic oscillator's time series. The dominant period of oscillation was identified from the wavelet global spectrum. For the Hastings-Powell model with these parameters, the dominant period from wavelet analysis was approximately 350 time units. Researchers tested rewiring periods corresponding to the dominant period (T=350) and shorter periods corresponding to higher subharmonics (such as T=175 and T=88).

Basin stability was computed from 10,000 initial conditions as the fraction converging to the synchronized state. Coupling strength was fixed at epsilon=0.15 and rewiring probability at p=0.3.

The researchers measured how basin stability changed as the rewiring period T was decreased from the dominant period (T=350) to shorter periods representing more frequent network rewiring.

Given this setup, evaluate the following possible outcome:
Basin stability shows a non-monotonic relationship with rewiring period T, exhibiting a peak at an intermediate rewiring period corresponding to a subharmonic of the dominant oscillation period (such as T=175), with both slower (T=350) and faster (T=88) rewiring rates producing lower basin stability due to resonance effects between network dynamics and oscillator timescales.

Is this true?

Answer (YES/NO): NO